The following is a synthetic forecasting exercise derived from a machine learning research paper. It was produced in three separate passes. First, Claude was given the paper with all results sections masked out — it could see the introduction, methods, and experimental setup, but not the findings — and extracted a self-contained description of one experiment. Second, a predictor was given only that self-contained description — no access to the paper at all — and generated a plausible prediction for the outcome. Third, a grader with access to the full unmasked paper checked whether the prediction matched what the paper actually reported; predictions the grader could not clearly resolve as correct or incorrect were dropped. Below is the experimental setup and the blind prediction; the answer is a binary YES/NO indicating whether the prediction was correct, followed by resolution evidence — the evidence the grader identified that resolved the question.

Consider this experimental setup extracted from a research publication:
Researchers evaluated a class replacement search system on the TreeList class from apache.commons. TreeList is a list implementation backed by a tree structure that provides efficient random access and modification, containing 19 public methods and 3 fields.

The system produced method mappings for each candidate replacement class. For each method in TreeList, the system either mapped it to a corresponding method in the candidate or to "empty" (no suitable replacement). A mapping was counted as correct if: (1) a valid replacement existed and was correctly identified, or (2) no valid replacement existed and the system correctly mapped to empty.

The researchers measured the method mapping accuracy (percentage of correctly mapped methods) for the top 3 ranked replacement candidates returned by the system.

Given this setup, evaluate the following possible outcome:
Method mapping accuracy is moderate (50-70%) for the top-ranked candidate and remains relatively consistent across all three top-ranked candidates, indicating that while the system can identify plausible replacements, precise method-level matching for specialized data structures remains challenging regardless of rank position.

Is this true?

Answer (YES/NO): NO